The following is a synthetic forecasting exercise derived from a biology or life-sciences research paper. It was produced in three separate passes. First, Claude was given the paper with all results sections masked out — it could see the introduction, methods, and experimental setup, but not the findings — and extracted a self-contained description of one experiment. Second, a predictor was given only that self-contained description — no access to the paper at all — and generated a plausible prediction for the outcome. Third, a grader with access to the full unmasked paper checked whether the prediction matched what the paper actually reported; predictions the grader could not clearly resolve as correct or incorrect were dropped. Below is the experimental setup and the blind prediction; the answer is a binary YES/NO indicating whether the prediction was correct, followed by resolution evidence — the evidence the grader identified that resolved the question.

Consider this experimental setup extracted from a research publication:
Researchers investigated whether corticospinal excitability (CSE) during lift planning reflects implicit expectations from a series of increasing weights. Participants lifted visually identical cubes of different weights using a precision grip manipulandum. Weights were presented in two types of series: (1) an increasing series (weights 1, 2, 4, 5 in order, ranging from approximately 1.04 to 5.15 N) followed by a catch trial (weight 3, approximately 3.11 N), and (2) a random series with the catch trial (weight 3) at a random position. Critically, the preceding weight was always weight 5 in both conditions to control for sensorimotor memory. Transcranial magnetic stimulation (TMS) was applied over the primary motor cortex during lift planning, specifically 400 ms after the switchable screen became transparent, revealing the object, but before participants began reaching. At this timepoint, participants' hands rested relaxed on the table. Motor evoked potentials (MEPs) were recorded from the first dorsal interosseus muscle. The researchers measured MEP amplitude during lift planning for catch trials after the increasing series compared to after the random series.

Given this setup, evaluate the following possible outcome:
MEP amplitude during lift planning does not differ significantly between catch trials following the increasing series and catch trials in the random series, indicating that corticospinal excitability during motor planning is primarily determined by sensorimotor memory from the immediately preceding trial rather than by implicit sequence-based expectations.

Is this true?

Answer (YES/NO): YES